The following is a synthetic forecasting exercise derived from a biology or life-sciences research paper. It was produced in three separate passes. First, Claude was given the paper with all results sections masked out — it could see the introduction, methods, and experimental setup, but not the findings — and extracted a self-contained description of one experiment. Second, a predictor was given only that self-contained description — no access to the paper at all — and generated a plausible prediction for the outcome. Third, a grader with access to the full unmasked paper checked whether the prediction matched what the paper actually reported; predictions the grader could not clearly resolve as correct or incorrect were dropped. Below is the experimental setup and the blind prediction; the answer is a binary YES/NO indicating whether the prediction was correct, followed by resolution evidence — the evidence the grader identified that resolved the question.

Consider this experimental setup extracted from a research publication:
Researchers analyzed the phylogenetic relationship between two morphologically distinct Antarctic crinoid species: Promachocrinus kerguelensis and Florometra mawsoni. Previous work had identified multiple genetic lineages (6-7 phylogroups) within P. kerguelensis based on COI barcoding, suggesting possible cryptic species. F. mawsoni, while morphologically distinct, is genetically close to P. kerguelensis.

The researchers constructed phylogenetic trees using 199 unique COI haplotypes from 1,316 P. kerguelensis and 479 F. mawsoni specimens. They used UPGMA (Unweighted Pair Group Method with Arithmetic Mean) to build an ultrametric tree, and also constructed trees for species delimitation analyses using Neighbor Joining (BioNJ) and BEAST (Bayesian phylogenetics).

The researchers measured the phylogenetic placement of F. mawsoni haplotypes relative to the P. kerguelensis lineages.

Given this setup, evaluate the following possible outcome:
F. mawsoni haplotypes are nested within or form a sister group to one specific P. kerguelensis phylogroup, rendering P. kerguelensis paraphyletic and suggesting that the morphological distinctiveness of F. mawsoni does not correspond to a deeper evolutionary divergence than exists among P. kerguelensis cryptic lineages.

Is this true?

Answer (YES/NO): YES